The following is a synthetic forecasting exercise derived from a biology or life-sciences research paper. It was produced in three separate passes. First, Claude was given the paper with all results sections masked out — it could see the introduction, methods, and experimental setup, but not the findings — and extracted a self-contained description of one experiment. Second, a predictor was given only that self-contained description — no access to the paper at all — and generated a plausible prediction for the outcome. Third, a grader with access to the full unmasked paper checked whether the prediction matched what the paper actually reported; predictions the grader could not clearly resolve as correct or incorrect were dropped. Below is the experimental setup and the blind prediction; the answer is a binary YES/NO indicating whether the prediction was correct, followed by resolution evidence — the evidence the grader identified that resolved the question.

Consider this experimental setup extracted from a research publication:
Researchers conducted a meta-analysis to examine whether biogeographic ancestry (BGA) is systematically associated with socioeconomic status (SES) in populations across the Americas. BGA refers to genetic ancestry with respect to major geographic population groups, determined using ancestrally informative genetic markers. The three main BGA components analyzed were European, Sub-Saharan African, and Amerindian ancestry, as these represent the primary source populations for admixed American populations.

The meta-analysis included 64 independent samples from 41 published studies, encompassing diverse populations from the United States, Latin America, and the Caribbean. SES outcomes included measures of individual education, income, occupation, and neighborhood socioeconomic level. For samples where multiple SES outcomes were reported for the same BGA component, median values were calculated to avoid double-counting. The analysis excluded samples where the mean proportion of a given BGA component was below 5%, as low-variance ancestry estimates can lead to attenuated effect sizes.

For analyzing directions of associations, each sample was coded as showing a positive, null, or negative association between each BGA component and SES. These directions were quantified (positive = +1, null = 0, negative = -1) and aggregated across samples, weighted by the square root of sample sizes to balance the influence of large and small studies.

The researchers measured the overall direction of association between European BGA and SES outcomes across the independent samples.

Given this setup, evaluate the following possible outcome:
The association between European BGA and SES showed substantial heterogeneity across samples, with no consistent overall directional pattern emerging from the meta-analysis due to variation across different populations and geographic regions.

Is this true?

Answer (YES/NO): NO